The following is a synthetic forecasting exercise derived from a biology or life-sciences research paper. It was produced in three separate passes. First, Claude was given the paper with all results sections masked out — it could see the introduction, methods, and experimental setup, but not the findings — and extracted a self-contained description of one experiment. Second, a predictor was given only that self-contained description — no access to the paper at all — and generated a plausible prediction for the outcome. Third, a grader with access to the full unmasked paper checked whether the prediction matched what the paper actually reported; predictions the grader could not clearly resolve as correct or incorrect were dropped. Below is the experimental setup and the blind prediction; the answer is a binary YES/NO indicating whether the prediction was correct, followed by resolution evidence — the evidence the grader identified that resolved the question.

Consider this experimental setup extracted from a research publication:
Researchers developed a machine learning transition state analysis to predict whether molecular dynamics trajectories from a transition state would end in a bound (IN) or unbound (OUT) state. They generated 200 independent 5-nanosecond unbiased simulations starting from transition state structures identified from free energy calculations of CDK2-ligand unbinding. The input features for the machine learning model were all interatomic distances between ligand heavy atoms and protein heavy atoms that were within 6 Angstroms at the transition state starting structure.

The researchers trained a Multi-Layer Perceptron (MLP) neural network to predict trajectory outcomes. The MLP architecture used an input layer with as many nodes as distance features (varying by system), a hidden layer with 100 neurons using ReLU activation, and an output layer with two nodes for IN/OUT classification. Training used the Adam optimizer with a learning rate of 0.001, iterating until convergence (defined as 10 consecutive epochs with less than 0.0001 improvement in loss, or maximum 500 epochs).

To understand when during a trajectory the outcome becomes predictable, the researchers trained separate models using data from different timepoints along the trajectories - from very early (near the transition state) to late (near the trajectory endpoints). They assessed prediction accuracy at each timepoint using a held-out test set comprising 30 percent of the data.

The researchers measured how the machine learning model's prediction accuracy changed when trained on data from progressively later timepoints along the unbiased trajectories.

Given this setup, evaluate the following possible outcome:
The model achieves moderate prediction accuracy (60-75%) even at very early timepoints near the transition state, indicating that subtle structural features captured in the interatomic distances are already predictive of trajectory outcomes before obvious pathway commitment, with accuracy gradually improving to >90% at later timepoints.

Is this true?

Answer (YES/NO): NO